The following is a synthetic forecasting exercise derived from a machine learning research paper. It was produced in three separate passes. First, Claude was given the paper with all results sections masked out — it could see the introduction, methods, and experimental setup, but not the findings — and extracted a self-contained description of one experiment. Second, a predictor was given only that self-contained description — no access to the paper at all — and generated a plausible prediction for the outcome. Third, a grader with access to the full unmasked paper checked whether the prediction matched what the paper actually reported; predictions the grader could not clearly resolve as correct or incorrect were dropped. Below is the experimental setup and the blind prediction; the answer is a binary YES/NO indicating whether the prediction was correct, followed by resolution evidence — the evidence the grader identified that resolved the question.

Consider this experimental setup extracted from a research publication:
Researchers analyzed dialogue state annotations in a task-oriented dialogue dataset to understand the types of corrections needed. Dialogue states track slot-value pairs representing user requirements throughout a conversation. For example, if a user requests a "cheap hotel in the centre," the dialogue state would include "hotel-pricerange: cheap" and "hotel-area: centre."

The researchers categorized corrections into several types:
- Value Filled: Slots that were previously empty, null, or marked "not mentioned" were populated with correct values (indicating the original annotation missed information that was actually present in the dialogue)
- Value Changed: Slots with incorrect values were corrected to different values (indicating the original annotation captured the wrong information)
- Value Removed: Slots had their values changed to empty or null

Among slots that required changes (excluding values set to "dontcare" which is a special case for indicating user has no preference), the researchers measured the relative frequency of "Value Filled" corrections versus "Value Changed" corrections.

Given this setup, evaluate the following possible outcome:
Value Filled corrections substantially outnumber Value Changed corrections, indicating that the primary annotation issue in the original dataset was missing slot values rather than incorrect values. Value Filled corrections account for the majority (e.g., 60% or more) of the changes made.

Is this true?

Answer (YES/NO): YES